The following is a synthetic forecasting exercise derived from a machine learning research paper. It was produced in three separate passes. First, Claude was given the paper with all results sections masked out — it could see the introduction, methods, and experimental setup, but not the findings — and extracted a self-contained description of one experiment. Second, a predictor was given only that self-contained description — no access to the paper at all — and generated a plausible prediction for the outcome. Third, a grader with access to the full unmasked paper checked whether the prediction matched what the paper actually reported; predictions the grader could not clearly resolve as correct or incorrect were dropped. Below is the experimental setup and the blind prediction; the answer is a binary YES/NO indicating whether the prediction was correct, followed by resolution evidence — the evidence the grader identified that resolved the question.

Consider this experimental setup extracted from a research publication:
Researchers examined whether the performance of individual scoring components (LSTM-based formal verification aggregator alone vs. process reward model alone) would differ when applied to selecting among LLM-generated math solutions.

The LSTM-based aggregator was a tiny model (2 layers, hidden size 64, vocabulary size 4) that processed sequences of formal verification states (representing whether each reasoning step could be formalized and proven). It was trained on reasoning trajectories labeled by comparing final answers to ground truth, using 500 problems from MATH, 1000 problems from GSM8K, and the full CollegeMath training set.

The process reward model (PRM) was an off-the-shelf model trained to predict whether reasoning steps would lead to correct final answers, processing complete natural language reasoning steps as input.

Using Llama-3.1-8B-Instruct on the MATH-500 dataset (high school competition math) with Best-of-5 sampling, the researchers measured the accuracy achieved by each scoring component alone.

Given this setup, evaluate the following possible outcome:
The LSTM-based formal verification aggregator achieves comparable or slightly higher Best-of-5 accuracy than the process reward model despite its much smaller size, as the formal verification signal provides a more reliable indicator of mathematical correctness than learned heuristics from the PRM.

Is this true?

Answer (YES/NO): YES